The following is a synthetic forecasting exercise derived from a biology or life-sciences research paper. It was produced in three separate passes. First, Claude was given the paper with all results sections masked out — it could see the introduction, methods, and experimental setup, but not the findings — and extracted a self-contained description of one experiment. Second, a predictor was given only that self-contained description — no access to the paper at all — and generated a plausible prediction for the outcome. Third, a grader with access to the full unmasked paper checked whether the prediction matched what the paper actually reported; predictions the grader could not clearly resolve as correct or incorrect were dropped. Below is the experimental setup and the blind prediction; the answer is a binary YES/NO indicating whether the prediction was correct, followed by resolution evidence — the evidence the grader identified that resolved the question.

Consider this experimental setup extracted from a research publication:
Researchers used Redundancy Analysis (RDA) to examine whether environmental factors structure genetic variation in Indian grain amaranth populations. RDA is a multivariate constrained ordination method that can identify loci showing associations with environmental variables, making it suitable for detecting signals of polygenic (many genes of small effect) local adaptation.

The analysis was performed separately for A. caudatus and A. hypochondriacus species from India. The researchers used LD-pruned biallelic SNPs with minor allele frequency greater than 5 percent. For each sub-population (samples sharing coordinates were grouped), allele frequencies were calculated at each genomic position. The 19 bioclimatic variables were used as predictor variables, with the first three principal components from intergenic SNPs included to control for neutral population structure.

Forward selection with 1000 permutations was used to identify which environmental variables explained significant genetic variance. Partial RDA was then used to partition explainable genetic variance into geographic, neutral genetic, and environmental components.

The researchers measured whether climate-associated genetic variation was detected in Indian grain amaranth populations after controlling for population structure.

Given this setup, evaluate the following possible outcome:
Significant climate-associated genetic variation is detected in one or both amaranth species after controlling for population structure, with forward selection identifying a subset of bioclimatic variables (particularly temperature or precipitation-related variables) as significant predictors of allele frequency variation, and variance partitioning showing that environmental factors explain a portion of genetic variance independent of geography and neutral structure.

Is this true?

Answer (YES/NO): YES